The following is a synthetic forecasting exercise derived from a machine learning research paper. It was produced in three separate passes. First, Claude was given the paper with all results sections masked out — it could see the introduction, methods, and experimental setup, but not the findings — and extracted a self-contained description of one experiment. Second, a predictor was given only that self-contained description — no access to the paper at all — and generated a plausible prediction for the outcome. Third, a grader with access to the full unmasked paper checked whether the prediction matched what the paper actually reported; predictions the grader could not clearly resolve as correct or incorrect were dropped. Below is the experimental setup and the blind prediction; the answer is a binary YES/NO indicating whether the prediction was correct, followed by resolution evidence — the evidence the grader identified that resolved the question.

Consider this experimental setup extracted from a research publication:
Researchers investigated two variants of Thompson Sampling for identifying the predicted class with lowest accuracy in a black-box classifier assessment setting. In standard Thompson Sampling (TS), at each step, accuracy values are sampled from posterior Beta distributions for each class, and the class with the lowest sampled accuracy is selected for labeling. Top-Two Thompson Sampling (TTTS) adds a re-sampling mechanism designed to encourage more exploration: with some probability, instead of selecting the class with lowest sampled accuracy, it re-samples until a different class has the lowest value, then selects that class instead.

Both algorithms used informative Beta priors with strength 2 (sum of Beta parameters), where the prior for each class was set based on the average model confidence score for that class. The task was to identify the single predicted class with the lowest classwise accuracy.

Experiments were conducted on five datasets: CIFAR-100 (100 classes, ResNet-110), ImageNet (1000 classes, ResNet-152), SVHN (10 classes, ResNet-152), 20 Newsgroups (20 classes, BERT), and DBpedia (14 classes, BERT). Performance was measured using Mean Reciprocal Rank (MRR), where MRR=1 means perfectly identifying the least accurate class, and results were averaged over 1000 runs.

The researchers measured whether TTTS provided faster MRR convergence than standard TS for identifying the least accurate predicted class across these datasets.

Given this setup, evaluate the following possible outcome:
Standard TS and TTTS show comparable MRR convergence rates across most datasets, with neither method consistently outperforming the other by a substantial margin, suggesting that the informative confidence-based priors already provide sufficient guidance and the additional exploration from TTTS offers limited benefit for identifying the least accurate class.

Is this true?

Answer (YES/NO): YES